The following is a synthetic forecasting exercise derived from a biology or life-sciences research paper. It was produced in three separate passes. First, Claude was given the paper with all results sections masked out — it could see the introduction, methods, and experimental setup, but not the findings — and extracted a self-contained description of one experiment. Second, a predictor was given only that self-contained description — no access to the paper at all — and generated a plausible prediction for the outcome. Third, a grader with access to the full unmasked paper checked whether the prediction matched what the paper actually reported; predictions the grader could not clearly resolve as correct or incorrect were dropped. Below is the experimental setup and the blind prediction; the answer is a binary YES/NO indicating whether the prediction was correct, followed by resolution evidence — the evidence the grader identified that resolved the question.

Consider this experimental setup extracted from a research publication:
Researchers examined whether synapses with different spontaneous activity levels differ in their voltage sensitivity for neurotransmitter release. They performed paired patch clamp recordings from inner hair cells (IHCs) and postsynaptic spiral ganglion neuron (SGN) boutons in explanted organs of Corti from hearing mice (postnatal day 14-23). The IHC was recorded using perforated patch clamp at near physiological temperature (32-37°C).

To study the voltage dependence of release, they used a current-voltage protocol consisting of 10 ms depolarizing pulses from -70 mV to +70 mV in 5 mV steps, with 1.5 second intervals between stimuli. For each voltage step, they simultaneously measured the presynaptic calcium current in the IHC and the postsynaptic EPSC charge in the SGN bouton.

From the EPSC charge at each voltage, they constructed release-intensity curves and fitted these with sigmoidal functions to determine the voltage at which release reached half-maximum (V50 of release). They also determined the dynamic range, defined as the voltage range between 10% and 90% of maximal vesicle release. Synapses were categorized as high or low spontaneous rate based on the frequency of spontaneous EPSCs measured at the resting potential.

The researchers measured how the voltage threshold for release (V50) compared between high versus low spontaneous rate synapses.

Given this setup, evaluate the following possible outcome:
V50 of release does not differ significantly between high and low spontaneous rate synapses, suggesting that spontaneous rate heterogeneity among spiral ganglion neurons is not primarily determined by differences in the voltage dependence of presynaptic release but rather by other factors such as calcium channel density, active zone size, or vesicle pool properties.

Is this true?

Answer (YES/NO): NO